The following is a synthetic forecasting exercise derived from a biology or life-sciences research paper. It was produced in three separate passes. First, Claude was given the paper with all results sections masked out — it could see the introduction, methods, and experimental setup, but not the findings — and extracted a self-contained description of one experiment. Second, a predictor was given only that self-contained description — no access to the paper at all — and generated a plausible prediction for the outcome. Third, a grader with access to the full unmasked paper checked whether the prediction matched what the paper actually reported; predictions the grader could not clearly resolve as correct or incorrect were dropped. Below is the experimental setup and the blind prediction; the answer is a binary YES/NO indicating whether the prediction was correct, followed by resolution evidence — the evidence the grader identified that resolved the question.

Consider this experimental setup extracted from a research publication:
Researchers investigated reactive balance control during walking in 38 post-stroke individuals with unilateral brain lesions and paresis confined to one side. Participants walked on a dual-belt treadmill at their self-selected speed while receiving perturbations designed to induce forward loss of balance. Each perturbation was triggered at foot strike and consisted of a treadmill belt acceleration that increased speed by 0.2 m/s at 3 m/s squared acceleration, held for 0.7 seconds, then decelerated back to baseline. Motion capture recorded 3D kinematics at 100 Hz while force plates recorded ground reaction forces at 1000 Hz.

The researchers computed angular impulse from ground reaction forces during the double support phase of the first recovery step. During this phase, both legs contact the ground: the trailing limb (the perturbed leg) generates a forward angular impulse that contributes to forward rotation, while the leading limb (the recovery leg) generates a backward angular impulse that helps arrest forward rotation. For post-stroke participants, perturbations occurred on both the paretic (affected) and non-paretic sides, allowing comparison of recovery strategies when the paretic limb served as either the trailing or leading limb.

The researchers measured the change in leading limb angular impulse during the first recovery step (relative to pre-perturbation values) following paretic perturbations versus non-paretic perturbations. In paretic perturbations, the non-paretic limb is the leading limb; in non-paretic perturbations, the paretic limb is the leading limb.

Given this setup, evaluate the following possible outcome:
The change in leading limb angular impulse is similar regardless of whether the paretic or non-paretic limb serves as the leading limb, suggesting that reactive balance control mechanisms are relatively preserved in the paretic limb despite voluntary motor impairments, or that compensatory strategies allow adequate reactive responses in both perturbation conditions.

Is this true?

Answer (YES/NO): NO